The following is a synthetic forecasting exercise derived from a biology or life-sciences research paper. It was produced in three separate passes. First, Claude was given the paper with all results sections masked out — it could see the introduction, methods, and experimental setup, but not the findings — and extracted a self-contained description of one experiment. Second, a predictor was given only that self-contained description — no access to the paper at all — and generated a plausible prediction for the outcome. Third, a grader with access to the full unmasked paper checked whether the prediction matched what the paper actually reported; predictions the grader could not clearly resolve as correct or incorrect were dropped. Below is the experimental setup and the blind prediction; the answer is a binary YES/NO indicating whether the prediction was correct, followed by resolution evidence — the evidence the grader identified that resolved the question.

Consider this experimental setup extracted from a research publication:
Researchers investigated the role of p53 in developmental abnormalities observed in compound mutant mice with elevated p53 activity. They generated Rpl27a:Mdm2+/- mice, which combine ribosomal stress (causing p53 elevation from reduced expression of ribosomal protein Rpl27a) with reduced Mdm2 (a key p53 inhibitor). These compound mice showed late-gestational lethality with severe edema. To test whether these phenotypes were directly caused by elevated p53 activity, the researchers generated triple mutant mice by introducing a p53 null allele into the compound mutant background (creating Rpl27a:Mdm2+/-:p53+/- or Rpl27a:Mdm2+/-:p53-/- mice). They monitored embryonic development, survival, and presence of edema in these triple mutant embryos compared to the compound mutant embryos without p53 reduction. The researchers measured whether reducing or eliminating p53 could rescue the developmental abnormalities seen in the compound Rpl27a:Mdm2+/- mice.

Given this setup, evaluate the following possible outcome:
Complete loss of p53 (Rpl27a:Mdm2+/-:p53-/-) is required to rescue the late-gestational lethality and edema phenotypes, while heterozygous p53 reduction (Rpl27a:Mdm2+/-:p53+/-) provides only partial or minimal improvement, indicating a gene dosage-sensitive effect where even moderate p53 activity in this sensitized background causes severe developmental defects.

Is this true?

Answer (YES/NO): NO